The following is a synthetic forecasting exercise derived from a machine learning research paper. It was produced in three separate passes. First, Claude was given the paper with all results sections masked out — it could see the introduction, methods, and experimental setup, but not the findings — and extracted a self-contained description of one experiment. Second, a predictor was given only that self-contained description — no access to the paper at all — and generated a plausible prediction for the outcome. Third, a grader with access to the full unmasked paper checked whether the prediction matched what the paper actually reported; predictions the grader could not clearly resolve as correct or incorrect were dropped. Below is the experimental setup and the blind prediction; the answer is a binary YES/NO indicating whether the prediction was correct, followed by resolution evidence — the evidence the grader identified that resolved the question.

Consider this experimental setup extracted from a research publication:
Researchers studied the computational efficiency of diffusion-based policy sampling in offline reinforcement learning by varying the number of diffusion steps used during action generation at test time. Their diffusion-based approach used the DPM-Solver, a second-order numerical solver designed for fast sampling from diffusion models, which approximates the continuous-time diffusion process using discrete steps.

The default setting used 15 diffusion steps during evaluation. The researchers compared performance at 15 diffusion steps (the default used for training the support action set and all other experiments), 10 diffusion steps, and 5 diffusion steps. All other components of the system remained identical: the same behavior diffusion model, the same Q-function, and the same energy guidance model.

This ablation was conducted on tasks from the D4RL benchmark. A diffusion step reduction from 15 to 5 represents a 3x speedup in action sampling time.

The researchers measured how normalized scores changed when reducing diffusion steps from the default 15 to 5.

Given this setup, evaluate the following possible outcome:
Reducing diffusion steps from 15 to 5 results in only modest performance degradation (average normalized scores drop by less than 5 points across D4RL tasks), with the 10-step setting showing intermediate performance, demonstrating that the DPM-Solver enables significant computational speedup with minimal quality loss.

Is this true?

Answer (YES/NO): NO